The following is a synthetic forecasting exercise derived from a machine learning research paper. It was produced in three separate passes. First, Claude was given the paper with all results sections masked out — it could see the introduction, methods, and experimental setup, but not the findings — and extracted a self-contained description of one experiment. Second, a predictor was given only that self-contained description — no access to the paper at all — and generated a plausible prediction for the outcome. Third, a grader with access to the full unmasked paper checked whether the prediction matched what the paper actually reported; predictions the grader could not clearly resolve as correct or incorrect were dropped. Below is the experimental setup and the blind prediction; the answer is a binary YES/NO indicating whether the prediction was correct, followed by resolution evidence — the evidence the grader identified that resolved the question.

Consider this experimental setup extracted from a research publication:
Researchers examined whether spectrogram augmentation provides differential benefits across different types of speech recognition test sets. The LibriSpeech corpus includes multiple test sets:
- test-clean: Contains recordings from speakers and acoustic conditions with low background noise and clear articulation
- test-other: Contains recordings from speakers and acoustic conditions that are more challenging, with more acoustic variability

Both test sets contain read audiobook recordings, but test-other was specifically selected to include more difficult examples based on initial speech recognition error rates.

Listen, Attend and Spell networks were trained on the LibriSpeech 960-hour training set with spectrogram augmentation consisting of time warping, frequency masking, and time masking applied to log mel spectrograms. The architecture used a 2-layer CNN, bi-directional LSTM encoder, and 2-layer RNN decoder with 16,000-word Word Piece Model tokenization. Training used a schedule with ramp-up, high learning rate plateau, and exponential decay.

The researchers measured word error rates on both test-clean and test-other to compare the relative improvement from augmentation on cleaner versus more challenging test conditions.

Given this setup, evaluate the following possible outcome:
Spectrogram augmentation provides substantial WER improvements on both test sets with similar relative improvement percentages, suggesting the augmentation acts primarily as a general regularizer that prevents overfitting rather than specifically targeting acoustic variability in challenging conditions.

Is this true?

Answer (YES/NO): NO